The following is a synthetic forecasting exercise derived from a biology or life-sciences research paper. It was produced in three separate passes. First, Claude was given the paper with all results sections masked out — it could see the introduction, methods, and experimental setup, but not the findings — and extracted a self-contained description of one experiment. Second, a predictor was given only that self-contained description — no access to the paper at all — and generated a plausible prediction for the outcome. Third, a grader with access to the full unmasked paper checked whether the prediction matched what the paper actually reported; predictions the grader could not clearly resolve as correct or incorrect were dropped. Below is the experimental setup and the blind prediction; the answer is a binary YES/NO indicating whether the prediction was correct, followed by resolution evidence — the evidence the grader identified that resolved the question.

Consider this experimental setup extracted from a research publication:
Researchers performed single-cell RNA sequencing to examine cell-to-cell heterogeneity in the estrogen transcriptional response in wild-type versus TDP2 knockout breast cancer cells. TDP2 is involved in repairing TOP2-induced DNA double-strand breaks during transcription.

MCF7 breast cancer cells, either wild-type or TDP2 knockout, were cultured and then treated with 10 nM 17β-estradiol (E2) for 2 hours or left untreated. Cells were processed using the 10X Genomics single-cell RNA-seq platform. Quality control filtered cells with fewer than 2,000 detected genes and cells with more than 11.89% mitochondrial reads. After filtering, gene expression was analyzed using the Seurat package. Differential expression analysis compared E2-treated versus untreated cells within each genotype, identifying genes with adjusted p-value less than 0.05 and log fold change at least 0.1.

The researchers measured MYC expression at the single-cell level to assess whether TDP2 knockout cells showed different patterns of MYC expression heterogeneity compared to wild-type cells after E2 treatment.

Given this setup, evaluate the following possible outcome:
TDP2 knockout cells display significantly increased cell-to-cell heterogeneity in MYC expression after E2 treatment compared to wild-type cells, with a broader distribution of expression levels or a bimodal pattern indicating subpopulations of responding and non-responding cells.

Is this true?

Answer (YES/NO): NO